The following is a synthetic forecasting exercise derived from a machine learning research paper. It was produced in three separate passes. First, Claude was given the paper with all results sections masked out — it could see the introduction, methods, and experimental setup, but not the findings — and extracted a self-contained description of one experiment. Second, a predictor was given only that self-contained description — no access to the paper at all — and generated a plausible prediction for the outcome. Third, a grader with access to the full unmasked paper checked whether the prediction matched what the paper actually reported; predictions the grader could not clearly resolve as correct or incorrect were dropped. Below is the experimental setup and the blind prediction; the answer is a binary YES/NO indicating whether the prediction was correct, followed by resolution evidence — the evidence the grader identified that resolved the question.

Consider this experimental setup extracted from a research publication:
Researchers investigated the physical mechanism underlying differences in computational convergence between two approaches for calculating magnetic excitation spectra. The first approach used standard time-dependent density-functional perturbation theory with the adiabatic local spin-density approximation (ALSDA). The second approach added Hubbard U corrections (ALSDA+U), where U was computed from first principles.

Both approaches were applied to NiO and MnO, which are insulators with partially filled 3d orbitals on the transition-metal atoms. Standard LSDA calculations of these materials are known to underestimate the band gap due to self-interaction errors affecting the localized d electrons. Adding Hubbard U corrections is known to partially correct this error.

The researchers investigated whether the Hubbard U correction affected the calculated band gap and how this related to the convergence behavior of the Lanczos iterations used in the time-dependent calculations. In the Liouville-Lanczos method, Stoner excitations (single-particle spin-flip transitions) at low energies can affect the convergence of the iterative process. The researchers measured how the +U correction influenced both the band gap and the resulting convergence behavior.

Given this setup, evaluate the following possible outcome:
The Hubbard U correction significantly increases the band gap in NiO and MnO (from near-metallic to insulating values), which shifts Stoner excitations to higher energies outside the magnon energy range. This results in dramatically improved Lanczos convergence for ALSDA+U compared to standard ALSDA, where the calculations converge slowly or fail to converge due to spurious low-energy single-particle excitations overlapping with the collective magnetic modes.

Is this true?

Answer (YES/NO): NO